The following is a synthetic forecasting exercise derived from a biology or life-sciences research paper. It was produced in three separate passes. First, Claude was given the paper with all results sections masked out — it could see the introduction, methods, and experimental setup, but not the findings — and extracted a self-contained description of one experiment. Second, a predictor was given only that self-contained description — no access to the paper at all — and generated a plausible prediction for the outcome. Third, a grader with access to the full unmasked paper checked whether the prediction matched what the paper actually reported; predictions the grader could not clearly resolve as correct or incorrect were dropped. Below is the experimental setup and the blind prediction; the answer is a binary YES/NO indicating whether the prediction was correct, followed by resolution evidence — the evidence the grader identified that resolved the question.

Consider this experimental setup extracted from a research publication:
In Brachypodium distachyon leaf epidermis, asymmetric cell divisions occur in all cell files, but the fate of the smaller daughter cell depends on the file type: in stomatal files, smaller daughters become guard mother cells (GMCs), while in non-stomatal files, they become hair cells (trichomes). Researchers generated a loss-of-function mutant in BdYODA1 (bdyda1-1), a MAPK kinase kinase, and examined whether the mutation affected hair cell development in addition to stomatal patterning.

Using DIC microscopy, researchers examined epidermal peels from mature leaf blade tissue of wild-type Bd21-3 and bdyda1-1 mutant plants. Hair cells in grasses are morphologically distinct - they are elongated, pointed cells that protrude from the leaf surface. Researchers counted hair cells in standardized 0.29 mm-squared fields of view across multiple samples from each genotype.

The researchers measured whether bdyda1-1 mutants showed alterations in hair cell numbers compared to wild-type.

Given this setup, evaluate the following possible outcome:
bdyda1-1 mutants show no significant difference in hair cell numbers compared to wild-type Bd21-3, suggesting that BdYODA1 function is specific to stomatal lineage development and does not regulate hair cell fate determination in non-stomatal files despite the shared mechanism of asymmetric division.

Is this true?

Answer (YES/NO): NO